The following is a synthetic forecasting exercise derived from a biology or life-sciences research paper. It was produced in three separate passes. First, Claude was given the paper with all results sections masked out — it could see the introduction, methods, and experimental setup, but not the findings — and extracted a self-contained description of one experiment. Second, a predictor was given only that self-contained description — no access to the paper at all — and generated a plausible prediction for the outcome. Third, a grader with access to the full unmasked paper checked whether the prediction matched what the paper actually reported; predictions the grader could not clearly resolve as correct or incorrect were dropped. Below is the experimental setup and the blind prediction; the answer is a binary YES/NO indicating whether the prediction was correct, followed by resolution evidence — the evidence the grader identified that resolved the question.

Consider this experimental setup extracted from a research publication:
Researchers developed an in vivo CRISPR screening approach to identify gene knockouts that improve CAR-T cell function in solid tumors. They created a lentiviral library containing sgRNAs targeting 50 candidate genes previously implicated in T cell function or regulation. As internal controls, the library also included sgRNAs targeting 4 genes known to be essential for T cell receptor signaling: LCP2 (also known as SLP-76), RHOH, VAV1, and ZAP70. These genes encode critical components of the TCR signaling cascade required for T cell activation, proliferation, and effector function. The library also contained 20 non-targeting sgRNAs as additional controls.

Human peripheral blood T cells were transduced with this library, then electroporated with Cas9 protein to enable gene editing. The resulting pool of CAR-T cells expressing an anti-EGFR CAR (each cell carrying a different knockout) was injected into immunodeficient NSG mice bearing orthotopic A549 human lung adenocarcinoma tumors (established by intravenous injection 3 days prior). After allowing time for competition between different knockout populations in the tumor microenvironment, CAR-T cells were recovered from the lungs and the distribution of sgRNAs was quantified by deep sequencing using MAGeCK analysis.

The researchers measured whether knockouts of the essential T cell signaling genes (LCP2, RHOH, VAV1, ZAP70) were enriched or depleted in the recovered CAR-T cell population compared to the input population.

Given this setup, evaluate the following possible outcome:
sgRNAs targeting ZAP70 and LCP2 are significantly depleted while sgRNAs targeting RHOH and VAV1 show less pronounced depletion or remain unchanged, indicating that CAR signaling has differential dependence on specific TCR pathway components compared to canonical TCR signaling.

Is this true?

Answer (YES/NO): NO